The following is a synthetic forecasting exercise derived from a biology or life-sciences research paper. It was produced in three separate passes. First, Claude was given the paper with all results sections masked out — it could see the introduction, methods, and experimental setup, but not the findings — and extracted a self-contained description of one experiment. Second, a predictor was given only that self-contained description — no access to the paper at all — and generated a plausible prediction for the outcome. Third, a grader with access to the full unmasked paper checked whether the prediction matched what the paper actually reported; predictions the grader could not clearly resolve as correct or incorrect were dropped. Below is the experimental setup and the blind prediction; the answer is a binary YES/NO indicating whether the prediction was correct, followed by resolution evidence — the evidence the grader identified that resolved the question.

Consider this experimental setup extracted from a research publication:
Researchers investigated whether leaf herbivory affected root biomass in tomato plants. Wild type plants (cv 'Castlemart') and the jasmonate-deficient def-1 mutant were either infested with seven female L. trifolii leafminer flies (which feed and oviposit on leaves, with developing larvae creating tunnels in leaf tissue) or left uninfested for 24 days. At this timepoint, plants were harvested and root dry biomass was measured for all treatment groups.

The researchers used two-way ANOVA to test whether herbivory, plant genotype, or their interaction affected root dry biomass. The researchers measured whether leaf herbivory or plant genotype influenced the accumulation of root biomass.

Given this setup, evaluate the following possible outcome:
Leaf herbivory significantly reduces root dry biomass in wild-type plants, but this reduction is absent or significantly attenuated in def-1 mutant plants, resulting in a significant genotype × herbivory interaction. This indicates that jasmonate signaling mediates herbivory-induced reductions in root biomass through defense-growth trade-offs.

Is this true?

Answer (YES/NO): NO